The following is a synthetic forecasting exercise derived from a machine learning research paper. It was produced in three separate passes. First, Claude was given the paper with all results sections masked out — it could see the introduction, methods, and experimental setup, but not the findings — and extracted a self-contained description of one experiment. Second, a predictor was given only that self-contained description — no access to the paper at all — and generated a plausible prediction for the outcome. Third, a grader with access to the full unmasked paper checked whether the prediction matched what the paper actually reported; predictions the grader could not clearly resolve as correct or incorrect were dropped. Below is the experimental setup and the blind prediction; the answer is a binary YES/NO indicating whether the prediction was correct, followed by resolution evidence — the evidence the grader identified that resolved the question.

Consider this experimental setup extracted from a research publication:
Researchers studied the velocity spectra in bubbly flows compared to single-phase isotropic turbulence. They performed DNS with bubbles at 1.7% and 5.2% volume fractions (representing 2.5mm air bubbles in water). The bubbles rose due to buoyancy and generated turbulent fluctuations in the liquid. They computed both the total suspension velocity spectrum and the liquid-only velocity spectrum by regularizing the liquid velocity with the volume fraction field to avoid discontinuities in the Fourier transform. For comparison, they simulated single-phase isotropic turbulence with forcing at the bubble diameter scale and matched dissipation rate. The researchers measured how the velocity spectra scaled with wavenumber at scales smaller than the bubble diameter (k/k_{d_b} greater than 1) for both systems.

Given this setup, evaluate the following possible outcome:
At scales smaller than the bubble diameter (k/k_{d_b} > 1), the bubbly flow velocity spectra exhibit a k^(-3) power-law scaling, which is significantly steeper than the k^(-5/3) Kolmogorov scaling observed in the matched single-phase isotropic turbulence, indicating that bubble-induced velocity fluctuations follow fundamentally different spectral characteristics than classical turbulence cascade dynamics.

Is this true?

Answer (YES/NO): NO